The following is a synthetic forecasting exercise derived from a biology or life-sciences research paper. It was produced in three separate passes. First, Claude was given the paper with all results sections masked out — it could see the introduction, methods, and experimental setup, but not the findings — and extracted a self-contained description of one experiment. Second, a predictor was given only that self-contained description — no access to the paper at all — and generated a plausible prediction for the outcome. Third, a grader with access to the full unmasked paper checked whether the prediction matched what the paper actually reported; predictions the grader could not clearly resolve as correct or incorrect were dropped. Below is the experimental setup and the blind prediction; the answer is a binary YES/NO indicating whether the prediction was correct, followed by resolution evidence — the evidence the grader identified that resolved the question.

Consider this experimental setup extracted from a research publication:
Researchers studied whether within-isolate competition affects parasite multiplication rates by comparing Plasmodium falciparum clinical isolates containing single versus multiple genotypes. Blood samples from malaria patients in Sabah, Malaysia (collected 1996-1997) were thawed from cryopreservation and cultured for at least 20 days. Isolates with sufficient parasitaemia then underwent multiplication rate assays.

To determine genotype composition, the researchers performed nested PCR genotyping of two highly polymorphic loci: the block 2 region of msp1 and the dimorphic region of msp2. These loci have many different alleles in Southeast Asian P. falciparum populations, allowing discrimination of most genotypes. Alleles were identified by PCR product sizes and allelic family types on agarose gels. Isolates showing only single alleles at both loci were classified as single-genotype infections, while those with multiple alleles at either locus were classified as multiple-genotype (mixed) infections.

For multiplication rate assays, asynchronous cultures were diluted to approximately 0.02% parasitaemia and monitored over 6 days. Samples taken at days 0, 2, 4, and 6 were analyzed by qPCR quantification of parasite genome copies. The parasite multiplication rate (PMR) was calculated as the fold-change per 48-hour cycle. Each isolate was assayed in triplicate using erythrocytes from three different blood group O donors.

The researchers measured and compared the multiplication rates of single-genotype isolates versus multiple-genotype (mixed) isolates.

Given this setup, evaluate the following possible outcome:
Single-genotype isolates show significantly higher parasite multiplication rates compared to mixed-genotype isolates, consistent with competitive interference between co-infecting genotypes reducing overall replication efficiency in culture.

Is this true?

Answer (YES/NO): NO